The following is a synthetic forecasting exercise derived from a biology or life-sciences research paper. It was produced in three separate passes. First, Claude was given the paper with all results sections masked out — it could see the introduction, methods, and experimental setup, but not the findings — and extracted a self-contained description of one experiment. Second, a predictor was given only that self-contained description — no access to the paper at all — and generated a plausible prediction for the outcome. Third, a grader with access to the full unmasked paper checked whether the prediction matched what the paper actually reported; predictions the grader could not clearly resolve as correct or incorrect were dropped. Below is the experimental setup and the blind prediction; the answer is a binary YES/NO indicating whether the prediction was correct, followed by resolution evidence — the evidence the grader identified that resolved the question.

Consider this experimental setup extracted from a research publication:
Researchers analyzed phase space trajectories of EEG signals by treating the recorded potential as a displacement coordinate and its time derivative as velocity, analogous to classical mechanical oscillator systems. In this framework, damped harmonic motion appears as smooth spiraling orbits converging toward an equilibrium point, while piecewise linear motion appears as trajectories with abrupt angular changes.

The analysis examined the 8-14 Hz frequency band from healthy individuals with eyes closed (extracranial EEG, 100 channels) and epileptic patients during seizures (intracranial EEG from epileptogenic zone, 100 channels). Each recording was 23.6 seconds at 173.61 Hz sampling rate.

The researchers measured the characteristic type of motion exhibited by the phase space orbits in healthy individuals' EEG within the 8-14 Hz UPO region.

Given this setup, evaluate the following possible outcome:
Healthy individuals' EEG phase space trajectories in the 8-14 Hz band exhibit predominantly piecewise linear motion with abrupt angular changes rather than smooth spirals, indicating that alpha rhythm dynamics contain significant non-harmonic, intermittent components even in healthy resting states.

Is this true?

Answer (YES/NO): NO